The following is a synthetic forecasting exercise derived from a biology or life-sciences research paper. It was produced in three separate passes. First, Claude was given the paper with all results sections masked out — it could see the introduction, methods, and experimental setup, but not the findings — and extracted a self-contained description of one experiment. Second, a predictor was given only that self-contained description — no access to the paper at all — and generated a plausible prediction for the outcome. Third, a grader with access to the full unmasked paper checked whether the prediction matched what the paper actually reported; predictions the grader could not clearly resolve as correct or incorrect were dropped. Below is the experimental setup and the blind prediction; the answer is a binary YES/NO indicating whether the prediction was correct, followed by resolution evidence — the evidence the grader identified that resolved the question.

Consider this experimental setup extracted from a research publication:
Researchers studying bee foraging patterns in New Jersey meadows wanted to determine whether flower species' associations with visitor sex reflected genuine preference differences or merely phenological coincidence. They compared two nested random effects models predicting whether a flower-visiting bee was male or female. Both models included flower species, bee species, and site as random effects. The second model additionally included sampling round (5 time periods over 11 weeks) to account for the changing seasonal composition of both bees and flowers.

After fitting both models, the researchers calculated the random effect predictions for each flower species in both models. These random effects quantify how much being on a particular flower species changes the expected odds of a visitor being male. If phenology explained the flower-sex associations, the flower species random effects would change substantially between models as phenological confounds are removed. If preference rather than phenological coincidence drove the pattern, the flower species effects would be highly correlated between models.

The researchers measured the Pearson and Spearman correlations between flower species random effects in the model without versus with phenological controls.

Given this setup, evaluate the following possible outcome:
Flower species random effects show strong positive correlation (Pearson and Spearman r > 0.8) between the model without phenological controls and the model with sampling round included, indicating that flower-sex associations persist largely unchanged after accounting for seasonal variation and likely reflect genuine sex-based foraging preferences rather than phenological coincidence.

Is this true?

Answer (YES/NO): YES